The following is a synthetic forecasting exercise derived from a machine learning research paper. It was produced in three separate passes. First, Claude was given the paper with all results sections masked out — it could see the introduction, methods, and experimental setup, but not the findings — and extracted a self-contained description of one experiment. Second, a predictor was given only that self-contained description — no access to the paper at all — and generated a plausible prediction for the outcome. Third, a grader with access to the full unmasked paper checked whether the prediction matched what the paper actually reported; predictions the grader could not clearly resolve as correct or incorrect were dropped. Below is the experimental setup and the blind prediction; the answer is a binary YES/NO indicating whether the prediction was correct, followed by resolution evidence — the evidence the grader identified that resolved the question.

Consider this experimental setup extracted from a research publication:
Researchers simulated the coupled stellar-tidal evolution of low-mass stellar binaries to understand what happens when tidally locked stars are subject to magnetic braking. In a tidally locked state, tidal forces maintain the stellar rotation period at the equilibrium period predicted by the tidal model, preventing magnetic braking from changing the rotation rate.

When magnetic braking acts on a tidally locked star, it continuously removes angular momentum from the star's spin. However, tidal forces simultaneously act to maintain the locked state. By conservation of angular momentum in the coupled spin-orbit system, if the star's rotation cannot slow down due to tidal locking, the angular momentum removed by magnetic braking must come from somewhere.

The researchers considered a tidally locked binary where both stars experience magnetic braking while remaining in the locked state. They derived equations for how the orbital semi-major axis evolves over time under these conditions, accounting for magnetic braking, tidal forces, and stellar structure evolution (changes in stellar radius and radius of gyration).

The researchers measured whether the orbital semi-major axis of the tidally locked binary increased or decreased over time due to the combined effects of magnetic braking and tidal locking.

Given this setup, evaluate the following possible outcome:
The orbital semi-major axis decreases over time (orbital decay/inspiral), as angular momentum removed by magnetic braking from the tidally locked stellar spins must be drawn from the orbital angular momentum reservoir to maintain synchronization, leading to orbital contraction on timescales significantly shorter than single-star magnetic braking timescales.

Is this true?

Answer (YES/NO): YES